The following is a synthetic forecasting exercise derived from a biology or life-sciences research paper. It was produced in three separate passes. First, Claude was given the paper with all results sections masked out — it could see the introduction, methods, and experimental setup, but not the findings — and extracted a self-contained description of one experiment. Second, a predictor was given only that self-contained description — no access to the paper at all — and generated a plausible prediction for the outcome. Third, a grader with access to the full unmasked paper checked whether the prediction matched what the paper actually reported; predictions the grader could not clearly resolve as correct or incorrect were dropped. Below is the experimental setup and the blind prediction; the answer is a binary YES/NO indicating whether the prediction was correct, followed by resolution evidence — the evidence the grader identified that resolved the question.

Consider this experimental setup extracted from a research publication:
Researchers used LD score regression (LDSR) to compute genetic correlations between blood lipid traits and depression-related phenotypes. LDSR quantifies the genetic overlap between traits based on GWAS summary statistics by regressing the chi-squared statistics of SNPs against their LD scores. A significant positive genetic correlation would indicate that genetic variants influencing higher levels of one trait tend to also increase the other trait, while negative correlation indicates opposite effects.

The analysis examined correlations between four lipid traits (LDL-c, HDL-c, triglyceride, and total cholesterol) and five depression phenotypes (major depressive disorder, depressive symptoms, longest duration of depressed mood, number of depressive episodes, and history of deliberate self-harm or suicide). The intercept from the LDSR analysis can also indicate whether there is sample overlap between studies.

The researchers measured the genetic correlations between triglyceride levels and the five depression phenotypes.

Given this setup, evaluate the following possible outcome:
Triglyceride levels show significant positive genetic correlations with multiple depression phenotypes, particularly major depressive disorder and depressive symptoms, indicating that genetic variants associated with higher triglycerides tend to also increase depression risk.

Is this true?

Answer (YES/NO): YES